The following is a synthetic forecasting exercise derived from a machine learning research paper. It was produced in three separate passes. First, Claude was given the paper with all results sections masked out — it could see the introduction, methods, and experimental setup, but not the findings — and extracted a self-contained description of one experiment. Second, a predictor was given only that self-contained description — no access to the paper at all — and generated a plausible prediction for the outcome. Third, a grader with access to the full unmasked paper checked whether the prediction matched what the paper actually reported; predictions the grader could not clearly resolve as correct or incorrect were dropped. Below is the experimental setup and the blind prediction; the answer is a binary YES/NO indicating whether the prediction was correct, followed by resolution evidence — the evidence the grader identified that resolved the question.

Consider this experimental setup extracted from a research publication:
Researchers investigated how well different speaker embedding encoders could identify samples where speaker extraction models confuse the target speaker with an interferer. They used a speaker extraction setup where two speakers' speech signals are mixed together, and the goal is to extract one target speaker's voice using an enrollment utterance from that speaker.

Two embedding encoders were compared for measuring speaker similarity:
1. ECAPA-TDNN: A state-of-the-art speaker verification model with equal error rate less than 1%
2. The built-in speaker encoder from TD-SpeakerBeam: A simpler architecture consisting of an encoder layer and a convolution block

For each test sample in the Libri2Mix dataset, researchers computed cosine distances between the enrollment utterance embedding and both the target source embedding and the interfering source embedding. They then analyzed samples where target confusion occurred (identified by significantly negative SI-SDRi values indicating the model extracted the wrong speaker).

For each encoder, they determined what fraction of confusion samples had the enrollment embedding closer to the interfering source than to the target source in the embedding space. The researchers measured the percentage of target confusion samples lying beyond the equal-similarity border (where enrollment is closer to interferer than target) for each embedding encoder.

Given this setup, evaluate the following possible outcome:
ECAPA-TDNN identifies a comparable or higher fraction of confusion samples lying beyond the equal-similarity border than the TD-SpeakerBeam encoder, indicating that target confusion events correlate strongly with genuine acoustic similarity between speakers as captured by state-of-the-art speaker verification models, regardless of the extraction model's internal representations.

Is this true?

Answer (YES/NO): NO